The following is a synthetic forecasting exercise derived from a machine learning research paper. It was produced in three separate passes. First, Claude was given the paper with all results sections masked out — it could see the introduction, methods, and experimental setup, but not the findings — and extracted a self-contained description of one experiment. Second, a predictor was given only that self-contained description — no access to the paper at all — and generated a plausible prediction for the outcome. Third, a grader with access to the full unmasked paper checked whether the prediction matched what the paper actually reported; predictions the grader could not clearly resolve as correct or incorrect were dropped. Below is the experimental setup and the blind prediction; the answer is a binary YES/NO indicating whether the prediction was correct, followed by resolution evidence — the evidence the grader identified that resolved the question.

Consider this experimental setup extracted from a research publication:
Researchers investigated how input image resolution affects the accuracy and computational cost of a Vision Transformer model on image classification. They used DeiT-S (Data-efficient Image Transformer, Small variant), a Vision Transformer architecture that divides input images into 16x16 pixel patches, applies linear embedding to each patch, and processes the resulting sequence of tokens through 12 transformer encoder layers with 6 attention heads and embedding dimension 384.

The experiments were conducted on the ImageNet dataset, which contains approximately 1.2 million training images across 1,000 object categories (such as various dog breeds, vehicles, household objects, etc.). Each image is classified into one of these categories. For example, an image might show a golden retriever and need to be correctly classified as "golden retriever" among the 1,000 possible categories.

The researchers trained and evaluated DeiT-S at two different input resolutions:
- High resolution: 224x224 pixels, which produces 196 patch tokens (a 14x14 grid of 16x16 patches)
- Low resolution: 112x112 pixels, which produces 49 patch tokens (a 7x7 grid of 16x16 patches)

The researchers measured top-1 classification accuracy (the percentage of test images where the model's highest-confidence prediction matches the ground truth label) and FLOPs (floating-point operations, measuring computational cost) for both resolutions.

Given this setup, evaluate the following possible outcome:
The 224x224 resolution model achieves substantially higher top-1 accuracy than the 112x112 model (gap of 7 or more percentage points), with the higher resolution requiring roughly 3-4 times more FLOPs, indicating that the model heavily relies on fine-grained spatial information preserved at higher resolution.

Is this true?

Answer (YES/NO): NO